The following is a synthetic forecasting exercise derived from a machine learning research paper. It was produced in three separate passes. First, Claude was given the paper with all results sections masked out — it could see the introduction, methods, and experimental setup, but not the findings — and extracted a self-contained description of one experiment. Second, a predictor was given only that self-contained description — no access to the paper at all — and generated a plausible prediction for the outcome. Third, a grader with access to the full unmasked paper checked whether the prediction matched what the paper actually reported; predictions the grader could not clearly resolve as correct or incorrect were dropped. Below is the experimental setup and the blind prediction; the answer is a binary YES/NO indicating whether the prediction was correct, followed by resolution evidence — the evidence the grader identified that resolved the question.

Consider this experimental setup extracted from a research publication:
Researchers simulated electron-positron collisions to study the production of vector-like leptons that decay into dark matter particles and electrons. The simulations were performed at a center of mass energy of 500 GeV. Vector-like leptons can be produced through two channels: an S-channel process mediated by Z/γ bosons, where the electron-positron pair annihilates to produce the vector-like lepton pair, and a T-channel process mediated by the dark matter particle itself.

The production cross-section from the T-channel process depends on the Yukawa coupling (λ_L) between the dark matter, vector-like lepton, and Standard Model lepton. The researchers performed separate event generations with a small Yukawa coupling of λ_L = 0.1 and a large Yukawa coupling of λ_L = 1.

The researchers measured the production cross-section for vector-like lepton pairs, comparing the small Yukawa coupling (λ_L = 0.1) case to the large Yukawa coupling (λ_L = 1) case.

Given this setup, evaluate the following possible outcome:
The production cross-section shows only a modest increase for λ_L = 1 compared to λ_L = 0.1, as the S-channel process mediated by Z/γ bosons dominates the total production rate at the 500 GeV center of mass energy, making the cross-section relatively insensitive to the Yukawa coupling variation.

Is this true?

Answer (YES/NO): NO